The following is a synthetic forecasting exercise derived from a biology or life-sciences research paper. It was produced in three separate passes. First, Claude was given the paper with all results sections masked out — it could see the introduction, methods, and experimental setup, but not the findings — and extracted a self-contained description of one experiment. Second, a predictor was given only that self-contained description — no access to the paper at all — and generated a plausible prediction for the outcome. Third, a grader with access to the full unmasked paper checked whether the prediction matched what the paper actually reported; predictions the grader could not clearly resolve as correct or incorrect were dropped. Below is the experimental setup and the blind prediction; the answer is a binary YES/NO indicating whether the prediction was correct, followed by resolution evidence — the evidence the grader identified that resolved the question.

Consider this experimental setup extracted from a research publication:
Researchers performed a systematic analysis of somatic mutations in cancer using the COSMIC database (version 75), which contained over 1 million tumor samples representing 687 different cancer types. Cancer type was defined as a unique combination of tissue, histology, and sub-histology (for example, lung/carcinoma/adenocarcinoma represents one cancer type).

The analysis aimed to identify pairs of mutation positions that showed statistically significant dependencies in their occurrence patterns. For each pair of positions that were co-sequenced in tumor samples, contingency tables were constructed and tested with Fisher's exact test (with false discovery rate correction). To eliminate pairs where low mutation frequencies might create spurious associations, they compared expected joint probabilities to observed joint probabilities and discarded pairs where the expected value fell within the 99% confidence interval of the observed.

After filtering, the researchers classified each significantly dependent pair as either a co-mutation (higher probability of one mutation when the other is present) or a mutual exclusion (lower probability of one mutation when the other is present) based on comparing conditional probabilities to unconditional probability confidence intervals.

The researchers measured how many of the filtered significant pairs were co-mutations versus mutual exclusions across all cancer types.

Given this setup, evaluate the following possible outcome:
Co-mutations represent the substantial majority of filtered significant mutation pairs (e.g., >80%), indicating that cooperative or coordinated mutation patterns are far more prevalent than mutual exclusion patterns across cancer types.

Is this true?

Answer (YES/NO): YES